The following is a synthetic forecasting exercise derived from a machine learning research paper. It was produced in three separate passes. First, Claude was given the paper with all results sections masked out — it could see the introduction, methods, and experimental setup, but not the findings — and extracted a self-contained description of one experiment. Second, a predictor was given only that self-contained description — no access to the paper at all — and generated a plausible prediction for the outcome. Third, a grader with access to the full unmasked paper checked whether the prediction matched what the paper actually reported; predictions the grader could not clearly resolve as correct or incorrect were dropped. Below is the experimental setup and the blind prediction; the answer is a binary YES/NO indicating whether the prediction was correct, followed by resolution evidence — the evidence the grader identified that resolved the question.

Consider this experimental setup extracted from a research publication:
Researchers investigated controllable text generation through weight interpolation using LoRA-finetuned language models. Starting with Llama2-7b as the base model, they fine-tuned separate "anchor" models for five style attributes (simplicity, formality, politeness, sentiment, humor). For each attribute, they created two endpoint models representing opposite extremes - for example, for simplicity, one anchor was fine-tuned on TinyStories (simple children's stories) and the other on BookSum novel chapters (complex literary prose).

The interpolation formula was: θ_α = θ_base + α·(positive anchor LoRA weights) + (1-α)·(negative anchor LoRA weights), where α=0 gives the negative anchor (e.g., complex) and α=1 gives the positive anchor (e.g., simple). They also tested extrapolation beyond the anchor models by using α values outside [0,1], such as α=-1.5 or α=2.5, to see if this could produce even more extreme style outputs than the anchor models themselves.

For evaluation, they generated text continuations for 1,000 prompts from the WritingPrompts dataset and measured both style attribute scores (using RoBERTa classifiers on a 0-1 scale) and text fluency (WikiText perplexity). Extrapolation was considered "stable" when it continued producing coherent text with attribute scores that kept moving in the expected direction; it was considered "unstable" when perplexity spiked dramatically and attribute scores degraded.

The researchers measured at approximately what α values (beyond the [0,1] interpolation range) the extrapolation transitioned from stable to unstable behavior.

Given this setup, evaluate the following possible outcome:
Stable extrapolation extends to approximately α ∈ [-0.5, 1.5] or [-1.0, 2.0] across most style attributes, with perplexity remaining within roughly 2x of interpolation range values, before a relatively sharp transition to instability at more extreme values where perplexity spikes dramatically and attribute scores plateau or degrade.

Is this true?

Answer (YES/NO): YES